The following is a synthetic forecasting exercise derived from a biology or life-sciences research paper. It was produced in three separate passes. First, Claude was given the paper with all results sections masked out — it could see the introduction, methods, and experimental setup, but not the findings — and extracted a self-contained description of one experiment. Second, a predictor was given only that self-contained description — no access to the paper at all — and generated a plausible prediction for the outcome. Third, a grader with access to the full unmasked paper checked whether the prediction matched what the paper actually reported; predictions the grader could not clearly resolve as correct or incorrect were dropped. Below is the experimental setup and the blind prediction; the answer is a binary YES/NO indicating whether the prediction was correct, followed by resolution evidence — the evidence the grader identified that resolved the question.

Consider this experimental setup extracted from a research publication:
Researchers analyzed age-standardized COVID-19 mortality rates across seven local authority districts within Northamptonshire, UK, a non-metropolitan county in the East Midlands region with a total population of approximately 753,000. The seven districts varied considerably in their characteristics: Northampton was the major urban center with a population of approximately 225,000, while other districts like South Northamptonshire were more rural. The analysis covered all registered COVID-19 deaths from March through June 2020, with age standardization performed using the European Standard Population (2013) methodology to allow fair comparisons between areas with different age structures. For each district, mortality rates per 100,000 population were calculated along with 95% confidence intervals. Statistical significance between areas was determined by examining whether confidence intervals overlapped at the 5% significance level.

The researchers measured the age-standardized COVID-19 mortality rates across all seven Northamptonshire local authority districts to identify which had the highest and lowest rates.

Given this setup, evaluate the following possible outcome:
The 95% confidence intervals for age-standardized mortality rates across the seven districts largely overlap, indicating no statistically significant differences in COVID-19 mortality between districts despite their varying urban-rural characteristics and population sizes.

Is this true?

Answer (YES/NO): NO